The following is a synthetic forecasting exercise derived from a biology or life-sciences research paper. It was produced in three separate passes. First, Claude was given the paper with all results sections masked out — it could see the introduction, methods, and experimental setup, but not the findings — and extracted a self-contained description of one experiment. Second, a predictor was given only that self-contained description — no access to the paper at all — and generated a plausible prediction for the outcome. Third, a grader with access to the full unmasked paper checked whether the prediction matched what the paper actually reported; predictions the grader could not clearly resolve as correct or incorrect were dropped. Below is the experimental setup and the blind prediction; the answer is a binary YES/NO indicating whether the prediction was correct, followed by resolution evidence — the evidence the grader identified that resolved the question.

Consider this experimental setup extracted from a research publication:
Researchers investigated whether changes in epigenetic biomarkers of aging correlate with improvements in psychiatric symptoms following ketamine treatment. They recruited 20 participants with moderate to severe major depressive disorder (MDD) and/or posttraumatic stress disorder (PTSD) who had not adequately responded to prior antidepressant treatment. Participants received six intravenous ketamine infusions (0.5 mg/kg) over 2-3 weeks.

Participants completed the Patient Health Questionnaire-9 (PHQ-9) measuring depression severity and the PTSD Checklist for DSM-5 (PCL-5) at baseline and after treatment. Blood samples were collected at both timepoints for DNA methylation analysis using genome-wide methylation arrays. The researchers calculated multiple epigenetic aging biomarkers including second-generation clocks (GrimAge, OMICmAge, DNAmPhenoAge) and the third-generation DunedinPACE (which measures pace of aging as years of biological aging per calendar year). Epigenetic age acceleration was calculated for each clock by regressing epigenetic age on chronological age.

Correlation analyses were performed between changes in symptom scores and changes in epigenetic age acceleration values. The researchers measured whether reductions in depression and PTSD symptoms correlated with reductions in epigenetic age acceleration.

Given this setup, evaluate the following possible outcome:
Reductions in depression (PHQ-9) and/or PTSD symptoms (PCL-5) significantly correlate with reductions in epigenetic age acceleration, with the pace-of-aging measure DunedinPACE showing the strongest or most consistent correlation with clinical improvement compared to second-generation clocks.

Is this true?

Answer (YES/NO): NO